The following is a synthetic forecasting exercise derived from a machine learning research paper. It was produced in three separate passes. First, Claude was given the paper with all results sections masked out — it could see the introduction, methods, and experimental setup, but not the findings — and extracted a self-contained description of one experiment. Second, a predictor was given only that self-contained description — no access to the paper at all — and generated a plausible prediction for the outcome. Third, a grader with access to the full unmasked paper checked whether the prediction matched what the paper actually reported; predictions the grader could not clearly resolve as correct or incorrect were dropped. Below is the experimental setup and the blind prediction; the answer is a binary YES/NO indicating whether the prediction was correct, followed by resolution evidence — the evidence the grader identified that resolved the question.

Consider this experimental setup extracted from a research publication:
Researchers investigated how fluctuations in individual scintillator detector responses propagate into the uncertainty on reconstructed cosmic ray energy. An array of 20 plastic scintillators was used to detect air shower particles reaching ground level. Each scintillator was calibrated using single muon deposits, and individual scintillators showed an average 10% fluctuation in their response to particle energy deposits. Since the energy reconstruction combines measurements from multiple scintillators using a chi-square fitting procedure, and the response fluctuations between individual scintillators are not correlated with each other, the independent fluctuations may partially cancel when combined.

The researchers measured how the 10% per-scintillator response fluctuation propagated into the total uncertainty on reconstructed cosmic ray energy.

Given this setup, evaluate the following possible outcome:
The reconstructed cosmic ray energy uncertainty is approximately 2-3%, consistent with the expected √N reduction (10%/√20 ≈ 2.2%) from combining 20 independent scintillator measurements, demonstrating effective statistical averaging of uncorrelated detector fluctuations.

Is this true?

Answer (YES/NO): YES